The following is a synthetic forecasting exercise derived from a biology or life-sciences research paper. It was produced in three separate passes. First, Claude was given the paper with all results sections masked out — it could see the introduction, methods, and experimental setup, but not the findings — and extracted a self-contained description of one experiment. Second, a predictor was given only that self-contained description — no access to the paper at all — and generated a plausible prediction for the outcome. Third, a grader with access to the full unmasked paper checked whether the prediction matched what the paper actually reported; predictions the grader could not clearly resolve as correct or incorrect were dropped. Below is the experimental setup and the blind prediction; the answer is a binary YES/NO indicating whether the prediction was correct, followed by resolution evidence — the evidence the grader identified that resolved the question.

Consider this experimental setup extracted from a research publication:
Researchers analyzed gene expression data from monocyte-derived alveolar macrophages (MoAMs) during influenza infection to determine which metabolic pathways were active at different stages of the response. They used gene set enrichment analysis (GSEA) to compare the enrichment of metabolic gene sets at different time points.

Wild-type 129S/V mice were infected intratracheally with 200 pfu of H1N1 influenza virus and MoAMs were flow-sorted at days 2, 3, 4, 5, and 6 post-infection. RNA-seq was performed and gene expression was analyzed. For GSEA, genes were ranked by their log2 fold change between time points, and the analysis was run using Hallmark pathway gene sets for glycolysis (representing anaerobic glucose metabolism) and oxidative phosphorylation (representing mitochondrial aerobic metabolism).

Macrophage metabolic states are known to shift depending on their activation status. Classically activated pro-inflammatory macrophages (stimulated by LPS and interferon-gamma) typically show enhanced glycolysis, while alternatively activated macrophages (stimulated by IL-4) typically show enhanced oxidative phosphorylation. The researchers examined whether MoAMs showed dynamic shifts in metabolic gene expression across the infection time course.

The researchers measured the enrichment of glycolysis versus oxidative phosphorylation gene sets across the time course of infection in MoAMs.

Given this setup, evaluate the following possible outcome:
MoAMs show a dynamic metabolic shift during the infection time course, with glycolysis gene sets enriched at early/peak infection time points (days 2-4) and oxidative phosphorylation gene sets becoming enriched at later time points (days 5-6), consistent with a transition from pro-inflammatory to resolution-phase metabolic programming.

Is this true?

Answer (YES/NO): NO